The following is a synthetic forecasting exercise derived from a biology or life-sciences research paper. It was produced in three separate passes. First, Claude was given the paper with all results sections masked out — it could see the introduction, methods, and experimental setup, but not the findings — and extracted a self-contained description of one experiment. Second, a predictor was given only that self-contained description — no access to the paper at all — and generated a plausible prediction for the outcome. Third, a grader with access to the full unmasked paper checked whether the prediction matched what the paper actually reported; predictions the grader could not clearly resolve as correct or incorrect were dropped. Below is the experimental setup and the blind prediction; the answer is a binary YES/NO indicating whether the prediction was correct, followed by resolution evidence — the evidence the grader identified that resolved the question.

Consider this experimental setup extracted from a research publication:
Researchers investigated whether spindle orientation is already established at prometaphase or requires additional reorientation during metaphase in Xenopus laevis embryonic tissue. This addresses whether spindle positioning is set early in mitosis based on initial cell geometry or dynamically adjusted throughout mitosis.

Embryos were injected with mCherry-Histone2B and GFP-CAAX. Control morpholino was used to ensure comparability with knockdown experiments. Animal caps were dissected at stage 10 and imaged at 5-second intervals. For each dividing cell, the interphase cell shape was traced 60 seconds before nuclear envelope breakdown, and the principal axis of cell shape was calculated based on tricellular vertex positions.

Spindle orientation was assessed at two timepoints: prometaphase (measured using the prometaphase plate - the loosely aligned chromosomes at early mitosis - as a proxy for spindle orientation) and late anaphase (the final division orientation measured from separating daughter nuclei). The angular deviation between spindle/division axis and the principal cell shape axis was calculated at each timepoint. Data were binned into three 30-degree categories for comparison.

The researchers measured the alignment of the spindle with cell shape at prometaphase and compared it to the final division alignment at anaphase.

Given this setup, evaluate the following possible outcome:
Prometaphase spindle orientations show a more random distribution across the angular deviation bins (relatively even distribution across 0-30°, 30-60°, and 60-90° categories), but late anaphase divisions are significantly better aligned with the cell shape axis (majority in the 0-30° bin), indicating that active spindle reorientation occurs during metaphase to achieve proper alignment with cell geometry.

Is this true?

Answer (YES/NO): NO